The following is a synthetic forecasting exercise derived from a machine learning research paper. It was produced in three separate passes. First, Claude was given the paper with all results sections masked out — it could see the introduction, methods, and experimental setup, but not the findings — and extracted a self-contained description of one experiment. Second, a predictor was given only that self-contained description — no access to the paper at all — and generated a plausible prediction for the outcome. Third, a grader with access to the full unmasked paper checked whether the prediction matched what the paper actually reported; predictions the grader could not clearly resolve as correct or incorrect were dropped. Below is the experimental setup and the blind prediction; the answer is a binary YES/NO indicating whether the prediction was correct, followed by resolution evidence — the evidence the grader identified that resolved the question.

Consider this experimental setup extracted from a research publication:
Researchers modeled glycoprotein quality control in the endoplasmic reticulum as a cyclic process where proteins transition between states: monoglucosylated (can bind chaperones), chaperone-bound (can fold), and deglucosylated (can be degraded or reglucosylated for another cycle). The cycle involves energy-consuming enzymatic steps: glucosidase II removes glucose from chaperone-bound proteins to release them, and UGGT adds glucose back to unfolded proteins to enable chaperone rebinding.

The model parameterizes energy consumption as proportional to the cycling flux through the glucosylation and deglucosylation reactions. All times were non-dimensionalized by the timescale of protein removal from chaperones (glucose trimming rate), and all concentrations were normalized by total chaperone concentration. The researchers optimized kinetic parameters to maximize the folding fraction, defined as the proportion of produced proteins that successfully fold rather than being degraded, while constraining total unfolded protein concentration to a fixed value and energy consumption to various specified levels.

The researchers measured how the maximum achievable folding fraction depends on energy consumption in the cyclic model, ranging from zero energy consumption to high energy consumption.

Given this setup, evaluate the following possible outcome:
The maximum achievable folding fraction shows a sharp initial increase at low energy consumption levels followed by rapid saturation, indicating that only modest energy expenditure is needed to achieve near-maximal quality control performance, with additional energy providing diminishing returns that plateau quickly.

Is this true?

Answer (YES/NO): NO